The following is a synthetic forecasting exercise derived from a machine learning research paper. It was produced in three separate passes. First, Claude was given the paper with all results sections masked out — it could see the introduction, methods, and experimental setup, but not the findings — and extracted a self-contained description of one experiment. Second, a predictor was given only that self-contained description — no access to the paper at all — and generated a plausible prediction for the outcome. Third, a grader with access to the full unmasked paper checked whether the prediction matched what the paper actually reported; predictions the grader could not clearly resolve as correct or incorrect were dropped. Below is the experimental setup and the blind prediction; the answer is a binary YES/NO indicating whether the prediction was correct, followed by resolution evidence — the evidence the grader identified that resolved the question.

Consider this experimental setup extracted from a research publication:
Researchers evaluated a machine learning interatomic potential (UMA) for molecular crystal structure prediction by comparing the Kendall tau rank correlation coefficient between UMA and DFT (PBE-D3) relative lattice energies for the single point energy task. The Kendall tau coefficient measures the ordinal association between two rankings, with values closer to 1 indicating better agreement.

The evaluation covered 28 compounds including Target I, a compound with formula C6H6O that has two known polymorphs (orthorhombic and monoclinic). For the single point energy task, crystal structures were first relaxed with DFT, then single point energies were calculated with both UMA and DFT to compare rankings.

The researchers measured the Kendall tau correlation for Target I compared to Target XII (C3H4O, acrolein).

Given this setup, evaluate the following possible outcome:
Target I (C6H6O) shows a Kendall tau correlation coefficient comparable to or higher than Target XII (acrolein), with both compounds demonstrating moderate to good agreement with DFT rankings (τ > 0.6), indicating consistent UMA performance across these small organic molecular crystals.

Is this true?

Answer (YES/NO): YES